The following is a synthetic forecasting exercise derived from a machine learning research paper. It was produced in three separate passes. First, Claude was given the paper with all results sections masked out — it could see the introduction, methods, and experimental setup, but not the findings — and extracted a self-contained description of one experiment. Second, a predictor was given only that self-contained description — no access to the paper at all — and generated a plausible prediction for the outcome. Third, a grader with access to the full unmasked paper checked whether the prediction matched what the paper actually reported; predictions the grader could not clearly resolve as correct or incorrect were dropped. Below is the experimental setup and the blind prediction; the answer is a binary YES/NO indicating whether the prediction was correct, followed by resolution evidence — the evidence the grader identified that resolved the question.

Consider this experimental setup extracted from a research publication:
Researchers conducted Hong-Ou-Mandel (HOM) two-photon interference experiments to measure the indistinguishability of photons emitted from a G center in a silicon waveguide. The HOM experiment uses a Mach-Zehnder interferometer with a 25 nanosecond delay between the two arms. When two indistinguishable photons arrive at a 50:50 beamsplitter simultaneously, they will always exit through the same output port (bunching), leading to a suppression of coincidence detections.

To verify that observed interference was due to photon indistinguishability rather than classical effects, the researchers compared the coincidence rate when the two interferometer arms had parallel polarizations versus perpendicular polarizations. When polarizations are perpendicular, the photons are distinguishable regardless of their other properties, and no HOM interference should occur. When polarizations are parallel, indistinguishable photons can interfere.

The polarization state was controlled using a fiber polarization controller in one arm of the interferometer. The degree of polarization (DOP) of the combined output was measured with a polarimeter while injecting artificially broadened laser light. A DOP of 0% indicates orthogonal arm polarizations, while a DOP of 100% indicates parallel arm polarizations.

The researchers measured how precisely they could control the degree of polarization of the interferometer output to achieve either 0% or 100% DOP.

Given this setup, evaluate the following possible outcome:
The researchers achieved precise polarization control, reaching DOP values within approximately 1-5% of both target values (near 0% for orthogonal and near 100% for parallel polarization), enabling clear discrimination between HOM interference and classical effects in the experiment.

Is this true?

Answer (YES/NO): YES